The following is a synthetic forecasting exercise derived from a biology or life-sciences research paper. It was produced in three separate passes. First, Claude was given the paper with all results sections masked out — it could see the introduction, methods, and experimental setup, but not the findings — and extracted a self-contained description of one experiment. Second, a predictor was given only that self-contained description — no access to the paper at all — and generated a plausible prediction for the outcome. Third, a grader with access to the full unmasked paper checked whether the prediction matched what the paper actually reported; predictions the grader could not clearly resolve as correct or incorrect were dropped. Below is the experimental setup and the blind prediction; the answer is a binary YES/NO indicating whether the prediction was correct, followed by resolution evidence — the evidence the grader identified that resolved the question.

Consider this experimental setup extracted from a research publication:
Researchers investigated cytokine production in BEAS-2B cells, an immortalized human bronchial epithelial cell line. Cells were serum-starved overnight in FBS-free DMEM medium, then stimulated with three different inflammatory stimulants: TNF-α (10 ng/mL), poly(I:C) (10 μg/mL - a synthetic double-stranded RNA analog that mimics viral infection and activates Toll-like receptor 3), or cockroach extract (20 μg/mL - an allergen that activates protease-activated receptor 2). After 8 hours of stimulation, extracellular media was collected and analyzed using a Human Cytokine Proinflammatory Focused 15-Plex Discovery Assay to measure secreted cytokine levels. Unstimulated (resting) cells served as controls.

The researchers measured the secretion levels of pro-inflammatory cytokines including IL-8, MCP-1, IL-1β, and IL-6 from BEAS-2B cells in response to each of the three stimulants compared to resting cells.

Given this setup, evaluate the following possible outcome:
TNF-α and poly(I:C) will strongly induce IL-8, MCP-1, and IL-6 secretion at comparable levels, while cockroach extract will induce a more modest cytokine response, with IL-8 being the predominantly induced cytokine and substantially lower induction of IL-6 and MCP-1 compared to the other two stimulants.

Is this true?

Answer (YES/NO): NO